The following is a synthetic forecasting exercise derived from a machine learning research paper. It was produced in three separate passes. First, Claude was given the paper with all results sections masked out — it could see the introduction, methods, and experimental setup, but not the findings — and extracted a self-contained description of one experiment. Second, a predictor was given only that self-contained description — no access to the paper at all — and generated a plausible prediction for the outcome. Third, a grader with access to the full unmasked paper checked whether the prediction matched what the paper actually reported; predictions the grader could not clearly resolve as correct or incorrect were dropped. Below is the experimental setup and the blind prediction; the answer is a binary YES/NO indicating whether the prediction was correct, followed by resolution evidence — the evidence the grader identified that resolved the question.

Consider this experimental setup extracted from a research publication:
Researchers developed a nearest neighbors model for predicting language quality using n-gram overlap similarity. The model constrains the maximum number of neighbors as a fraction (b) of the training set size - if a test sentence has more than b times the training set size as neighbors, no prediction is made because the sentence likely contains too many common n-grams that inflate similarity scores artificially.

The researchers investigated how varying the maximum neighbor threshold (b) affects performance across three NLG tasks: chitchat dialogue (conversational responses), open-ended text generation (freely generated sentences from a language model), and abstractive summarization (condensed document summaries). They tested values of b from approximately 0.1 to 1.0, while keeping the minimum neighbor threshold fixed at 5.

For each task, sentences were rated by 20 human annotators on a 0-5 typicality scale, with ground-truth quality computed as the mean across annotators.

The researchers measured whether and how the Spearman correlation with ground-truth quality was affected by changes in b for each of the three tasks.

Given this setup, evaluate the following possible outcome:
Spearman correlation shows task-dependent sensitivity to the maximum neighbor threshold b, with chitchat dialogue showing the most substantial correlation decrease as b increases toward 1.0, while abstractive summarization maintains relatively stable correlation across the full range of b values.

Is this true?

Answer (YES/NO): NO